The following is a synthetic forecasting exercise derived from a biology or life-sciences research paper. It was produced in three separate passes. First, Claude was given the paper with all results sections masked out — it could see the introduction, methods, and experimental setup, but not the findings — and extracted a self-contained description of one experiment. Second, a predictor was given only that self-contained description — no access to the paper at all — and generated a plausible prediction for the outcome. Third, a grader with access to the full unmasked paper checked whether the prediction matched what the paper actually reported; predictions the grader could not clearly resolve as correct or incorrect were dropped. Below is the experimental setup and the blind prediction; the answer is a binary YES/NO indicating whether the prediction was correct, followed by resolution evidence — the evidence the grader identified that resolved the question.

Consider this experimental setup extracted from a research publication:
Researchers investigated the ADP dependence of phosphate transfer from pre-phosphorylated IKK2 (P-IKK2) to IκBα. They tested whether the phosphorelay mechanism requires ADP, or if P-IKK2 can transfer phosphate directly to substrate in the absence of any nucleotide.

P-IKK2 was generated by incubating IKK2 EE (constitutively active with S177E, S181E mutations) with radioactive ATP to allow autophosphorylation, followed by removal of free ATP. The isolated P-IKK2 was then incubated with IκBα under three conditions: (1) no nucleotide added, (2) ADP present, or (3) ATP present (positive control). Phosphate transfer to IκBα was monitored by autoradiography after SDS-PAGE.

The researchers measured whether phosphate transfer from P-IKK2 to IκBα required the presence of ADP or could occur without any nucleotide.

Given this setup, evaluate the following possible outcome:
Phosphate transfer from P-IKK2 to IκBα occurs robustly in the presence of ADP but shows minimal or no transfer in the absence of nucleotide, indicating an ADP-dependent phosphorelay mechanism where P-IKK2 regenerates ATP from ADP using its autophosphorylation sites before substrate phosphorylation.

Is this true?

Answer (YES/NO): NO